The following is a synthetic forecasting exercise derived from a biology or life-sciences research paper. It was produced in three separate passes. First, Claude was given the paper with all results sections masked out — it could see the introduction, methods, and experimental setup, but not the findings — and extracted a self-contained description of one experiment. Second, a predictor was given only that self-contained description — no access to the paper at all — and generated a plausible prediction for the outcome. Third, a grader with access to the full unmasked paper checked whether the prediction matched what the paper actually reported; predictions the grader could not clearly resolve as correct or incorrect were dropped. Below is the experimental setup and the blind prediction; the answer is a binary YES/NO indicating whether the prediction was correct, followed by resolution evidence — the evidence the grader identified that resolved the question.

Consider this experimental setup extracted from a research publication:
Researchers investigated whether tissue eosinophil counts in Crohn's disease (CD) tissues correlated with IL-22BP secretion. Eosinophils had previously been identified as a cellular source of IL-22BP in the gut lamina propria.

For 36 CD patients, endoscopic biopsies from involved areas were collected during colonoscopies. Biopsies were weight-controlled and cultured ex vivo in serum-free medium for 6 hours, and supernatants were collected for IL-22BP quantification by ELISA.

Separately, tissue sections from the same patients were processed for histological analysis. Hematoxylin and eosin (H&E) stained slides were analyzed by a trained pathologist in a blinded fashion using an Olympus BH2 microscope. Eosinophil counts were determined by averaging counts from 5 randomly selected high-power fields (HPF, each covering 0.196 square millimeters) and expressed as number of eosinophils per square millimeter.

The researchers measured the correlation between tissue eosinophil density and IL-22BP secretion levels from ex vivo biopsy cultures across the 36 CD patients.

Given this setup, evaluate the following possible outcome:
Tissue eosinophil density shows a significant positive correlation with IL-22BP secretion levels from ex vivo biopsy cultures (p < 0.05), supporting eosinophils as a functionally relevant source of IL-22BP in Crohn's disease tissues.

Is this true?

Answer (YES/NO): NO